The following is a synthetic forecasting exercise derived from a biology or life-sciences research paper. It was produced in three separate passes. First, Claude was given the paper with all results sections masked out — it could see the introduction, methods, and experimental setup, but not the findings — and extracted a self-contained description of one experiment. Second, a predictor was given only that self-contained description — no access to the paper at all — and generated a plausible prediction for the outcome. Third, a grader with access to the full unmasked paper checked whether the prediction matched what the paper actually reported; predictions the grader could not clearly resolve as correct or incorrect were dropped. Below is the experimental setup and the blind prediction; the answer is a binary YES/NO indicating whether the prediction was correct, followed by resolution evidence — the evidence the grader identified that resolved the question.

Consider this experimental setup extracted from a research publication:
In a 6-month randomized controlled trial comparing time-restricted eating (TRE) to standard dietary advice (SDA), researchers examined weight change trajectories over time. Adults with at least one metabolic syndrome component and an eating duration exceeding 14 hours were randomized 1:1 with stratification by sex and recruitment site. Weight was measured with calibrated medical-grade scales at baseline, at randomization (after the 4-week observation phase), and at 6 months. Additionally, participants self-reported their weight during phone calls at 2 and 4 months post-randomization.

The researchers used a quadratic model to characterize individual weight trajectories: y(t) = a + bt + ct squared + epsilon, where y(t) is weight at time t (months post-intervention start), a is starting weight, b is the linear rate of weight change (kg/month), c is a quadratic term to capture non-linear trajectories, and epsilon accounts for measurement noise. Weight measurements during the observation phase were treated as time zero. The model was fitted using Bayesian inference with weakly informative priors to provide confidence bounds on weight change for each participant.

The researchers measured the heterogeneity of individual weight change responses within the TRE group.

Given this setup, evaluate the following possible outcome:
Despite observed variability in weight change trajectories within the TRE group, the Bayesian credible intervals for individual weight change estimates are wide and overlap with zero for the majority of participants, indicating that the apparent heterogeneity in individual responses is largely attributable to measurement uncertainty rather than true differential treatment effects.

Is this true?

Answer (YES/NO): NO